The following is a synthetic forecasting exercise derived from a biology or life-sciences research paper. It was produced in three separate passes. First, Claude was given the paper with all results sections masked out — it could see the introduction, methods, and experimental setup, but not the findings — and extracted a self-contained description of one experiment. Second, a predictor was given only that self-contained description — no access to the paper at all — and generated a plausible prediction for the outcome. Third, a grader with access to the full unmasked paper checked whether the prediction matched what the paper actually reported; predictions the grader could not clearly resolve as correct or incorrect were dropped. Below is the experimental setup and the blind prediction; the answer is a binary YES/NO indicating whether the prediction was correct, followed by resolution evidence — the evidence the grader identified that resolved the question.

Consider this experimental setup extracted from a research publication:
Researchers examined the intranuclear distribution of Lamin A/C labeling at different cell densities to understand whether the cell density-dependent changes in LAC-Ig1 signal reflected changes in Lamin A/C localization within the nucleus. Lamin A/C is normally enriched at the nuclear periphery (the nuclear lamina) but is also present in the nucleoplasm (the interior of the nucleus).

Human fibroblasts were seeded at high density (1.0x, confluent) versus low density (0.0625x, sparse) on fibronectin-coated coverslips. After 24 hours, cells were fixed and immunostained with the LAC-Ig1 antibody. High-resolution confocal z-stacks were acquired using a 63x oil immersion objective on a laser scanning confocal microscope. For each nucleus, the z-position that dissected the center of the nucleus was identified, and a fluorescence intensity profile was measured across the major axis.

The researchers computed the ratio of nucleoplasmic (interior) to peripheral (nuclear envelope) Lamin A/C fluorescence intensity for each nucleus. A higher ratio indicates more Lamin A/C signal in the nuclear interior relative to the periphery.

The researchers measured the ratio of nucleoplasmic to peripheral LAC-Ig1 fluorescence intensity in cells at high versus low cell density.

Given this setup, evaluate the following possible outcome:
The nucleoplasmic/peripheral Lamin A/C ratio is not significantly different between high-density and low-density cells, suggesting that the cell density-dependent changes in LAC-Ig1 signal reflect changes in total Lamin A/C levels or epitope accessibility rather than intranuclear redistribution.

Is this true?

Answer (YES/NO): YES